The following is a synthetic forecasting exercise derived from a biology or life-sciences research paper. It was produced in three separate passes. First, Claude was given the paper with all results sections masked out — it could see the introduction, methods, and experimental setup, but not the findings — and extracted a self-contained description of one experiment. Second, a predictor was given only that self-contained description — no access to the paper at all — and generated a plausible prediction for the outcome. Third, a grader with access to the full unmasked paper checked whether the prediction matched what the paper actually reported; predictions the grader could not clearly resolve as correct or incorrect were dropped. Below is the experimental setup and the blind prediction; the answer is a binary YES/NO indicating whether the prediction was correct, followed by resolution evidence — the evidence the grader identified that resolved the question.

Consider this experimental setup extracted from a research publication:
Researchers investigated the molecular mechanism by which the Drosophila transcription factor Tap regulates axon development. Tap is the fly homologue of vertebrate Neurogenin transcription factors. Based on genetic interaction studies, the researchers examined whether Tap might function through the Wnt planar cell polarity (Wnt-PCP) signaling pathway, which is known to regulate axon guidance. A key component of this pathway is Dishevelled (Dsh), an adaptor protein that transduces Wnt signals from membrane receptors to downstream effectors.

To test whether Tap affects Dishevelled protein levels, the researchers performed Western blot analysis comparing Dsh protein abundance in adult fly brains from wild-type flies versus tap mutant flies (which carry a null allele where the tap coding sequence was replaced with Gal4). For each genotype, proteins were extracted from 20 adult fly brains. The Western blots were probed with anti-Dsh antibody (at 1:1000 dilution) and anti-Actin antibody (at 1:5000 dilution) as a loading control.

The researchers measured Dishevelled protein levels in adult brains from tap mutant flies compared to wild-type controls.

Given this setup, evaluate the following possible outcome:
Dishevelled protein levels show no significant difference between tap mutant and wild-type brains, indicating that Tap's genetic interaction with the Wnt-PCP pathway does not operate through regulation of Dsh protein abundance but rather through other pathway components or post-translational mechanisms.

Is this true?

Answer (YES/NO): NO